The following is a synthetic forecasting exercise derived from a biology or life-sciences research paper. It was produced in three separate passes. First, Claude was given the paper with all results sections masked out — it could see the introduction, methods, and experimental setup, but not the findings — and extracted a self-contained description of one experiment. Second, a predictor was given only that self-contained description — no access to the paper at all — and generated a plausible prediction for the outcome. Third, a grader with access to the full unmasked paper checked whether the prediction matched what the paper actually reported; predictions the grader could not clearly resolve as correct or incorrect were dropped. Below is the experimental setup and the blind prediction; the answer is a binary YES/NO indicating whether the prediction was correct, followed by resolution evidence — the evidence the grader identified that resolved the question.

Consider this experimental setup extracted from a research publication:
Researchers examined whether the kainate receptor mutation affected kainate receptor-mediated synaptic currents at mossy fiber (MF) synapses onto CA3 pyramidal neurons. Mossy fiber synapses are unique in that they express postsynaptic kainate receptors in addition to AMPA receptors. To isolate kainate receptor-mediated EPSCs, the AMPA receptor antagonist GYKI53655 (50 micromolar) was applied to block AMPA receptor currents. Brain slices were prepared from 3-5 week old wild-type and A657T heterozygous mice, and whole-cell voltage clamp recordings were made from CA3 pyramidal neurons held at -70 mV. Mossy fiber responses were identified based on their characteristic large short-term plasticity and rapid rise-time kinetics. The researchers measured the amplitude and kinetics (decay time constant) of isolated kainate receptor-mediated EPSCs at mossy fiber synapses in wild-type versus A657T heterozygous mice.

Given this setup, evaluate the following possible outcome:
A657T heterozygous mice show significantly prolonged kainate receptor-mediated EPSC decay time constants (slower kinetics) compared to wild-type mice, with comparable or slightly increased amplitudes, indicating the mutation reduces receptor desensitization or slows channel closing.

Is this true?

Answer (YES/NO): YES